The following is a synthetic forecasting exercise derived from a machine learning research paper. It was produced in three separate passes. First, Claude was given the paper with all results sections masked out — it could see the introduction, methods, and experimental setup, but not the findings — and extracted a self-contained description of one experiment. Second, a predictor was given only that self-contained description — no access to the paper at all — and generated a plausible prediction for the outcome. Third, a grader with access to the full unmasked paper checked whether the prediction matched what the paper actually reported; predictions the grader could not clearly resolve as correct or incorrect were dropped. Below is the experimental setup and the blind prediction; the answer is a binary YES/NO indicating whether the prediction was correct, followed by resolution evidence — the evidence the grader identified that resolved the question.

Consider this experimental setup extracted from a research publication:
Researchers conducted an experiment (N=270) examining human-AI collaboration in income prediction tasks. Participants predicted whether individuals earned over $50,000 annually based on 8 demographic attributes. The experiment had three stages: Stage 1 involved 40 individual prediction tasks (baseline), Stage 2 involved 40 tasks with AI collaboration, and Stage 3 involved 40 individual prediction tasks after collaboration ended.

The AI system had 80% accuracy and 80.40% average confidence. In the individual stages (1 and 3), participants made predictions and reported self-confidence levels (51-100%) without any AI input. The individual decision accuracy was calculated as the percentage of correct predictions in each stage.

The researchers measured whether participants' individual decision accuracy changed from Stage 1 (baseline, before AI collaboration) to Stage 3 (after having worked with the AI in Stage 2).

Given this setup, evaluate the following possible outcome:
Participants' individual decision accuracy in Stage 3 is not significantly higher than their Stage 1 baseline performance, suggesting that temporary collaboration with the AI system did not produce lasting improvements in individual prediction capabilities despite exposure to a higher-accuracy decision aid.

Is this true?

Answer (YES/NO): YES